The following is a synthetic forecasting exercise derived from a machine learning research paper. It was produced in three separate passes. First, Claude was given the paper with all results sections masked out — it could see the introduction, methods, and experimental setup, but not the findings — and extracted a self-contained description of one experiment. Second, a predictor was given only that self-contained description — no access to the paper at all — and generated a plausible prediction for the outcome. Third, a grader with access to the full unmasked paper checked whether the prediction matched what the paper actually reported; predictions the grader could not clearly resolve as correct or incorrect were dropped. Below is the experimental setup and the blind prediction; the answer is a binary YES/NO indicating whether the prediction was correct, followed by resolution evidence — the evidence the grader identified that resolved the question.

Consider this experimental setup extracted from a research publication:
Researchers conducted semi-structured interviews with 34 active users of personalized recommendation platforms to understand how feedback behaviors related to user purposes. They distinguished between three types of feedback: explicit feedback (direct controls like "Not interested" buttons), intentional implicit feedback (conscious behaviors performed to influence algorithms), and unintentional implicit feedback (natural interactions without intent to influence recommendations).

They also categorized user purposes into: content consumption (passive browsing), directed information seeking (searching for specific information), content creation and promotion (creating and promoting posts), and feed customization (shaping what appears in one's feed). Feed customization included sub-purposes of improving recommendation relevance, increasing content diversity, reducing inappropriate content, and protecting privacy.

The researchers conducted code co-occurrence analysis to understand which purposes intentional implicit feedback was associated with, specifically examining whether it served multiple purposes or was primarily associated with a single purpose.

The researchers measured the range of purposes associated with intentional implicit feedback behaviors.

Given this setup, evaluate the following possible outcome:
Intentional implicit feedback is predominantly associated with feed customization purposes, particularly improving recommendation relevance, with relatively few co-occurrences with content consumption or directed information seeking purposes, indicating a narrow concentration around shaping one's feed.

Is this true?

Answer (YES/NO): NO